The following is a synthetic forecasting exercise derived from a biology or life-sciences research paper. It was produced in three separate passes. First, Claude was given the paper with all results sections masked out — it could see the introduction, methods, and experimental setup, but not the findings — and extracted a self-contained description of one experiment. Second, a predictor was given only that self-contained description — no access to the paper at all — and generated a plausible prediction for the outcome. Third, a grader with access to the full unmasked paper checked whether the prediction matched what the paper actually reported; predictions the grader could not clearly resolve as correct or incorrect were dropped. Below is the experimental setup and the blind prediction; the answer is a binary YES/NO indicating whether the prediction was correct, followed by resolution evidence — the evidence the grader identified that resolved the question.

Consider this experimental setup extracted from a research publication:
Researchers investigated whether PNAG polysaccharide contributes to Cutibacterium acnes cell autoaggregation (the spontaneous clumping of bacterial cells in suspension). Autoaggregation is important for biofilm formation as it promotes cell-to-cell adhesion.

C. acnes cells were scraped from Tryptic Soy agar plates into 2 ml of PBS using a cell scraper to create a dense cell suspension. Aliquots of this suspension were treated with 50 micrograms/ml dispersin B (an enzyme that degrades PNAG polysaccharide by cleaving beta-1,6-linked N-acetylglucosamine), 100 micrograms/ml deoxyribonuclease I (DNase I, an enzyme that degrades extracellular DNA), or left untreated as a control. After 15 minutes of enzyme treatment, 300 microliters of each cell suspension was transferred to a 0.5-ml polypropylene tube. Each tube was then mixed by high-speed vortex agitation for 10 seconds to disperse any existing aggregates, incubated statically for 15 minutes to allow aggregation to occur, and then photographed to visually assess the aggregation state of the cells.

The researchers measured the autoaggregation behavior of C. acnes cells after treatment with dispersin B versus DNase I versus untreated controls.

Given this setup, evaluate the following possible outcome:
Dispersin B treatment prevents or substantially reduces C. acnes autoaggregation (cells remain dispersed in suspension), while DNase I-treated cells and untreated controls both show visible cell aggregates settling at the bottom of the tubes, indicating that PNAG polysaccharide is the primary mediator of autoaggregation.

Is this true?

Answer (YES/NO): NO